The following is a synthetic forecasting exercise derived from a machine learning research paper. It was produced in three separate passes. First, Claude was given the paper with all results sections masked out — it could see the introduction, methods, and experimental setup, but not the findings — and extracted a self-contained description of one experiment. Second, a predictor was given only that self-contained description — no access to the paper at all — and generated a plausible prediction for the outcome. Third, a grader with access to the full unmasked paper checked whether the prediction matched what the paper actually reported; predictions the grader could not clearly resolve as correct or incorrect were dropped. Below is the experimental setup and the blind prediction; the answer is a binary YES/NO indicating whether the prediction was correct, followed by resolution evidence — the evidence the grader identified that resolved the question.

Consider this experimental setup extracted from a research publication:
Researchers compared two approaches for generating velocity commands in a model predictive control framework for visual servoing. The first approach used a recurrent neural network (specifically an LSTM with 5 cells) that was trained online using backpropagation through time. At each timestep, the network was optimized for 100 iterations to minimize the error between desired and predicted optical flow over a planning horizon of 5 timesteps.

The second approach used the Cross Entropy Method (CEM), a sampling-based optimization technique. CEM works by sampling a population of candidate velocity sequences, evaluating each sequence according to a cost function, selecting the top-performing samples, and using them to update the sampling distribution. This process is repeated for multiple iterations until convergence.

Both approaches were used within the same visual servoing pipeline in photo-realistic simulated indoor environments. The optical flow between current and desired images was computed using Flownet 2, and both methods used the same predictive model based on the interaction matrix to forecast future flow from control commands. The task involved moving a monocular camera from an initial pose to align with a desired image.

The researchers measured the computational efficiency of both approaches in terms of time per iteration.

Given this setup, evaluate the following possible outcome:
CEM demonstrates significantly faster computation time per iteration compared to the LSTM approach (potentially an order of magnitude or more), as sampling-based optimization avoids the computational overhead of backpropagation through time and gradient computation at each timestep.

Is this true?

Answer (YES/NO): NO